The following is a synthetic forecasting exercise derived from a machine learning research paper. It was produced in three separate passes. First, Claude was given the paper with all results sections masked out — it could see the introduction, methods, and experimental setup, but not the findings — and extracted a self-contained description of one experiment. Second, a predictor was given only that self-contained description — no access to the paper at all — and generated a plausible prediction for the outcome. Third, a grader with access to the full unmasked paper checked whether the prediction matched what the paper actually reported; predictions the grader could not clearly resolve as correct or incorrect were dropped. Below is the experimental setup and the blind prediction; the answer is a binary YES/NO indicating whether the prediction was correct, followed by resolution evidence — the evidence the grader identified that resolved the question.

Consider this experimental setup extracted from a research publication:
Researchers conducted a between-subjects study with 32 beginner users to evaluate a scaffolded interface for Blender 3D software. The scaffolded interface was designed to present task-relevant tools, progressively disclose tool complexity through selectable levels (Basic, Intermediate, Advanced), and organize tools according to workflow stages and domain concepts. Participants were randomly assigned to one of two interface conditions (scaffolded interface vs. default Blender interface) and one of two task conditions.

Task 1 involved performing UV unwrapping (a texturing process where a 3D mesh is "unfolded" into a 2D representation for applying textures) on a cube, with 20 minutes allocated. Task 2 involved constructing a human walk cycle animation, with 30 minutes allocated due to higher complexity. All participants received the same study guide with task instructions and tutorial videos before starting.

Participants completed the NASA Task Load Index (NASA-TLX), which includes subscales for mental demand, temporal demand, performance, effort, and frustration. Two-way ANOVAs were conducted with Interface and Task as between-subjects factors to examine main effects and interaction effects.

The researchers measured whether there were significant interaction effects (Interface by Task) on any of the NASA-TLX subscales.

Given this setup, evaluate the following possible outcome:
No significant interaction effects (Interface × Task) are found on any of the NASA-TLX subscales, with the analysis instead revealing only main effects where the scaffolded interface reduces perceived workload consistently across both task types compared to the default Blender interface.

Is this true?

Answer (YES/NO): NO